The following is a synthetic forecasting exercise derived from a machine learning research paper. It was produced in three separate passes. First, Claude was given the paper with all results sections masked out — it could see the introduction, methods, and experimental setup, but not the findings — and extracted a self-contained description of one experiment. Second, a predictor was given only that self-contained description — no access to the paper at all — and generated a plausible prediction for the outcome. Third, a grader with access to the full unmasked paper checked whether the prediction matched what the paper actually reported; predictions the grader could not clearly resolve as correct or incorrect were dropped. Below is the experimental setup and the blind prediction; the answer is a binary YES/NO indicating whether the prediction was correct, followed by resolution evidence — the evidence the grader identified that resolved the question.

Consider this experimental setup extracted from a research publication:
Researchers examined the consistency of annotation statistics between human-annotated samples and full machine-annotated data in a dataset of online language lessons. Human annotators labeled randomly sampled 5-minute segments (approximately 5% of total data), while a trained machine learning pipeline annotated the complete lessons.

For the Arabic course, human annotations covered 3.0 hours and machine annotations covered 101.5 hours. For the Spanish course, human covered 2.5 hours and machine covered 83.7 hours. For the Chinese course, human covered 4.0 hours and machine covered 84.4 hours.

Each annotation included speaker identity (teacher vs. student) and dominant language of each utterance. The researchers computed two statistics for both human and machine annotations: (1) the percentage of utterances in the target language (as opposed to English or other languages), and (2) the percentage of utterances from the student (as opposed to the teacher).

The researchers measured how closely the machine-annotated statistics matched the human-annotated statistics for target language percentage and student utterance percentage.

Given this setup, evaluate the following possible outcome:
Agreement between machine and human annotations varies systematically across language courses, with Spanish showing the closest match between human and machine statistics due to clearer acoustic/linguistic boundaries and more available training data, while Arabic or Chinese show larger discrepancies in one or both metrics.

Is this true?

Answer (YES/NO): NO